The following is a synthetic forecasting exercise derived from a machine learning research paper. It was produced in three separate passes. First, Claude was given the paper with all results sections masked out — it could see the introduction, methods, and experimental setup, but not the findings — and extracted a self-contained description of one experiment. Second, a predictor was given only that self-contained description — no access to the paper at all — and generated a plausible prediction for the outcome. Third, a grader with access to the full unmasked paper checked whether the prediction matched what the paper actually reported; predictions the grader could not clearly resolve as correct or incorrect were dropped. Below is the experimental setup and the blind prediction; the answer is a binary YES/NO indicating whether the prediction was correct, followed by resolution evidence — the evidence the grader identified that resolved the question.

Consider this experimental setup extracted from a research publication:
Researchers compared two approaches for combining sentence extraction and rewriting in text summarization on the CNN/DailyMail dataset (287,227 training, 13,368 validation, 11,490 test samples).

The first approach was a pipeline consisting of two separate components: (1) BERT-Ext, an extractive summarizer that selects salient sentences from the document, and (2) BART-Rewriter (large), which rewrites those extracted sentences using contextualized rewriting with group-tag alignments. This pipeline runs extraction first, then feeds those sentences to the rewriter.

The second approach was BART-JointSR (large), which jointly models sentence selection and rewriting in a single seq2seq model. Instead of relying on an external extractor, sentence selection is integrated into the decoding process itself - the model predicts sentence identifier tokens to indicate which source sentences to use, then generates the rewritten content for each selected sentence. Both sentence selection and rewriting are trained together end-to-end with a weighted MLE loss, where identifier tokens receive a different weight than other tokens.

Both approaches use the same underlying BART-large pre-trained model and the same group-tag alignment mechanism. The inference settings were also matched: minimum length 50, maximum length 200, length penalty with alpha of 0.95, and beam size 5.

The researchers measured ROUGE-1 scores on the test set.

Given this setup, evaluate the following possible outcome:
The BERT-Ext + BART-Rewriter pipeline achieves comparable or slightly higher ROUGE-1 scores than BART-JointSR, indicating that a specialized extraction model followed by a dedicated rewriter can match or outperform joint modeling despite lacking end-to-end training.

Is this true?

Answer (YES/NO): NO